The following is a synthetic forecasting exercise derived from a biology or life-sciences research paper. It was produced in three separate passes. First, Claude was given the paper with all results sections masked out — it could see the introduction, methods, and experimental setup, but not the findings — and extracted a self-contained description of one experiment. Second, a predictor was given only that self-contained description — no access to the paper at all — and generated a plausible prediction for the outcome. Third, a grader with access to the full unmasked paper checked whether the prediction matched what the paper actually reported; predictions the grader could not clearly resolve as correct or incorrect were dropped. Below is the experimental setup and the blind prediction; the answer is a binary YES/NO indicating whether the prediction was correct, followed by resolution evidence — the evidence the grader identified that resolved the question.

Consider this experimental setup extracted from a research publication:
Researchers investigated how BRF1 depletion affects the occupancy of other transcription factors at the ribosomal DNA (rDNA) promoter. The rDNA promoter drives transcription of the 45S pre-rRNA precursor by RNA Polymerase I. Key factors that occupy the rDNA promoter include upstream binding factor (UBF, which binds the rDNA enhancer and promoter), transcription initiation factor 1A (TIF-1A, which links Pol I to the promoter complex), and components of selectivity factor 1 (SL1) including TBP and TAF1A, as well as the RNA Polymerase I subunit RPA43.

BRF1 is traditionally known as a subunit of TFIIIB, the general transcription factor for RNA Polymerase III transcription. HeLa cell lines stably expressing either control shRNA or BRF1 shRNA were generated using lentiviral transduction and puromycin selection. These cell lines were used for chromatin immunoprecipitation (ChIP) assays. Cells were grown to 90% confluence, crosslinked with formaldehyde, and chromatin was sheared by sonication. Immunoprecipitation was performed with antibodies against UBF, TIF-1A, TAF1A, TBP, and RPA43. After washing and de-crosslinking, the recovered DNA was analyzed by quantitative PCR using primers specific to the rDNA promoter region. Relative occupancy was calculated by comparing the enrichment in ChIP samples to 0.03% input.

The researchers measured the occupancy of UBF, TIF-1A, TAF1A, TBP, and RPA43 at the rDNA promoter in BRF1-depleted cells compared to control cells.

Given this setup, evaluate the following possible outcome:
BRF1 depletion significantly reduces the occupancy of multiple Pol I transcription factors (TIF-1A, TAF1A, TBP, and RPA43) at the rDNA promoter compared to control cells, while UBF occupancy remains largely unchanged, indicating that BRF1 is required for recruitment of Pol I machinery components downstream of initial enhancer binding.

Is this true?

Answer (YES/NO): NO